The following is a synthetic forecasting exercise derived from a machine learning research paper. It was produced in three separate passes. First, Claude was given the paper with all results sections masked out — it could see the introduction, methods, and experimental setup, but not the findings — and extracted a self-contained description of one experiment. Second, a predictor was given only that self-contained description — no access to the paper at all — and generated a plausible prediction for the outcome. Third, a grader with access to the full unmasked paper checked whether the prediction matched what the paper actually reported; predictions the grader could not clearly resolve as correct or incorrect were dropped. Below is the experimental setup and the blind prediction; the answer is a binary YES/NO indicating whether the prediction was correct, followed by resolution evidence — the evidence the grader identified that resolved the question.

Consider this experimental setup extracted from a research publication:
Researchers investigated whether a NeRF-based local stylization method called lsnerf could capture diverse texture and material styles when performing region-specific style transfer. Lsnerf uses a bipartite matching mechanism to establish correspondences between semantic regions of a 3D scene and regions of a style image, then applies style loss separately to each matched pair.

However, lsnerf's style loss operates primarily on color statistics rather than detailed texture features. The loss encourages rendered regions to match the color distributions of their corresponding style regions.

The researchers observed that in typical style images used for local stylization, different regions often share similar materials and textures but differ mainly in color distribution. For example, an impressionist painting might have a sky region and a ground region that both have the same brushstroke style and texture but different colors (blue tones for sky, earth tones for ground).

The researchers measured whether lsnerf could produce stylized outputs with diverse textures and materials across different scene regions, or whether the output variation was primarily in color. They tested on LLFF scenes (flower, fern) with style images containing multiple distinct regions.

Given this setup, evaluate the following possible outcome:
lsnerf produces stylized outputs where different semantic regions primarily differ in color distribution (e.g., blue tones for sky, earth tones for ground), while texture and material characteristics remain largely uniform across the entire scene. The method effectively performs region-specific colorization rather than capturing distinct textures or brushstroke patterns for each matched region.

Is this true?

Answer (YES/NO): YES